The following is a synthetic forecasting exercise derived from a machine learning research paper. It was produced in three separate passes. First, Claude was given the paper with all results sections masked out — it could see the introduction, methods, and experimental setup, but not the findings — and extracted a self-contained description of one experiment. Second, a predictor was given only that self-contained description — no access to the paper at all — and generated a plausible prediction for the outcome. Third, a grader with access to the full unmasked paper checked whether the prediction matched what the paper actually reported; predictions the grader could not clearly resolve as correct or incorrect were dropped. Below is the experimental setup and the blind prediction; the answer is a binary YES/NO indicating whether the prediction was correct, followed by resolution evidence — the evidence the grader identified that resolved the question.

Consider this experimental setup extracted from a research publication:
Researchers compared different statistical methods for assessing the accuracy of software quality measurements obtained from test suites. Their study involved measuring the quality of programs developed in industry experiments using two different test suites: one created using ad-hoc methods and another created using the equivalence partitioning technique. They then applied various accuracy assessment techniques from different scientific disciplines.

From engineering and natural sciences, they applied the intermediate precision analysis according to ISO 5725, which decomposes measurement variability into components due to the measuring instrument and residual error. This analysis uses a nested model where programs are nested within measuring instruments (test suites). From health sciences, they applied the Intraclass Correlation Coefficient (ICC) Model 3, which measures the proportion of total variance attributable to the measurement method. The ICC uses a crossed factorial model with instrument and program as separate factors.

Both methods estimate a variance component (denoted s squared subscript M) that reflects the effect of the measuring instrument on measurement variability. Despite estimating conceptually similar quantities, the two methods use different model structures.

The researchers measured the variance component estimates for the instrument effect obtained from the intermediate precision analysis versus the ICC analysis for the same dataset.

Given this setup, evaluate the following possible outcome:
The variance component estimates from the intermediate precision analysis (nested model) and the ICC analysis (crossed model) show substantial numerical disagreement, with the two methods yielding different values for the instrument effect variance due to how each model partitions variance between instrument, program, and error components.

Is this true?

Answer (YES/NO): NO